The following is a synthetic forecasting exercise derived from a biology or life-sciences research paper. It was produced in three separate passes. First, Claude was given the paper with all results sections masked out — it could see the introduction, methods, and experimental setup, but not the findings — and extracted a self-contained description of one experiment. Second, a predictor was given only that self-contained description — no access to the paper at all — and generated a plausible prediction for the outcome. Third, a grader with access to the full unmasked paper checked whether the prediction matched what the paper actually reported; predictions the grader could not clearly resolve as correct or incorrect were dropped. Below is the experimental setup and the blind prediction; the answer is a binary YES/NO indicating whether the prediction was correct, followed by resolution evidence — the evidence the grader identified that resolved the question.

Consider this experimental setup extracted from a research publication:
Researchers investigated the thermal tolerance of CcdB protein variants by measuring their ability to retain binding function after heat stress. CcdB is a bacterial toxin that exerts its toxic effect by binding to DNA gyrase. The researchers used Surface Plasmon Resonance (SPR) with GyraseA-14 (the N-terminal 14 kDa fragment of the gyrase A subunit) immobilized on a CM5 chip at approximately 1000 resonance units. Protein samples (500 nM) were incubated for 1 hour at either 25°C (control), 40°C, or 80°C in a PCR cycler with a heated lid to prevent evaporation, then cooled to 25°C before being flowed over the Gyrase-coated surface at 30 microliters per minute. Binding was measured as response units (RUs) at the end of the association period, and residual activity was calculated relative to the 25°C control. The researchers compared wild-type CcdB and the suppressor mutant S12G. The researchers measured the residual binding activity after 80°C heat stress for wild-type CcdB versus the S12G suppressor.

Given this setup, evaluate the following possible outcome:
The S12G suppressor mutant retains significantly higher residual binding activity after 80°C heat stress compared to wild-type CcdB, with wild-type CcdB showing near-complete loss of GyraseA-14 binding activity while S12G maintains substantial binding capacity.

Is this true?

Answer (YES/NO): NO